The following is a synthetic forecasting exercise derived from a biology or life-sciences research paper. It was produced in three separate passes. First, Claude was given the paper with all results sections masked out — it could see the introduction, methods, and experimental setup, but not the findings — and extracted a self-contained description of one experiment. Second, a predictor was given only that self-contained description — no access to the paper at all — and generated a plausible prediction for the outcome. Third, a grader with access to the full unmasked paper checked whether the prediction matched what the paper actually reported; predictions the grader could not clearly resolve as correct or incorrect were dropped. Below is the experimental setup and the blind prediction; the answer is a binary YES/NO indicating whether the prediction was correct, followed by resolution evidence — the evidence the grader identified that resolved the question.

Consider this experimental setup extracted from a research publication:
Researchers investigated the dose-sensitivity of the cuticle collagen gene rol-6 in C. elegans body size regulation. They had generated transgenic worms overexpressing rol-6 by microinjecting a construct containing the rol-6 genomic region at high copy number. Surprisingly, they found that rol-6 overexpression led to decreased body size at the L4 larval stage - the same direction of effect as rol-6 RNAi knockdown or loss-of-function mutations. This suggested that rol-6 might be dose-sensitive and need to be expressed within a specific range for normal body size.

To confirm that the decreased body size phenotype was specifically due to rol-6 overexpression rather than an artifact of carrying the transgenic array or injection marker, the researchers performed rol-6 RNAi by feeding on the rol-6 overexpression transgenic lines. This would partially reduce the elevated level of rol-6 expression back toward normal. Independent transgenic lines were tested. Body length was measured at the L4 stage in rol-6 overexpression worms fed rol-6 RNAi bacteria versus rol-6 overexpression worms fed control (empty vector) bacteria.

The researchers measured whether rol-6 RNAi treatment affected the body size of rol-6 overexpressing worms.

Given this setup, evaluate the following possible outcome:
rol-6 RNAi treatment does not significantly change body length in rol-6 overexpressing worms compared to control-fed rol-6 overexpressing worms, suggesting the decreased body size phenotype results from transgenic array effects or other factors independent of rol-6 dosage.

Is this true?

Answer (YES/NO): NO